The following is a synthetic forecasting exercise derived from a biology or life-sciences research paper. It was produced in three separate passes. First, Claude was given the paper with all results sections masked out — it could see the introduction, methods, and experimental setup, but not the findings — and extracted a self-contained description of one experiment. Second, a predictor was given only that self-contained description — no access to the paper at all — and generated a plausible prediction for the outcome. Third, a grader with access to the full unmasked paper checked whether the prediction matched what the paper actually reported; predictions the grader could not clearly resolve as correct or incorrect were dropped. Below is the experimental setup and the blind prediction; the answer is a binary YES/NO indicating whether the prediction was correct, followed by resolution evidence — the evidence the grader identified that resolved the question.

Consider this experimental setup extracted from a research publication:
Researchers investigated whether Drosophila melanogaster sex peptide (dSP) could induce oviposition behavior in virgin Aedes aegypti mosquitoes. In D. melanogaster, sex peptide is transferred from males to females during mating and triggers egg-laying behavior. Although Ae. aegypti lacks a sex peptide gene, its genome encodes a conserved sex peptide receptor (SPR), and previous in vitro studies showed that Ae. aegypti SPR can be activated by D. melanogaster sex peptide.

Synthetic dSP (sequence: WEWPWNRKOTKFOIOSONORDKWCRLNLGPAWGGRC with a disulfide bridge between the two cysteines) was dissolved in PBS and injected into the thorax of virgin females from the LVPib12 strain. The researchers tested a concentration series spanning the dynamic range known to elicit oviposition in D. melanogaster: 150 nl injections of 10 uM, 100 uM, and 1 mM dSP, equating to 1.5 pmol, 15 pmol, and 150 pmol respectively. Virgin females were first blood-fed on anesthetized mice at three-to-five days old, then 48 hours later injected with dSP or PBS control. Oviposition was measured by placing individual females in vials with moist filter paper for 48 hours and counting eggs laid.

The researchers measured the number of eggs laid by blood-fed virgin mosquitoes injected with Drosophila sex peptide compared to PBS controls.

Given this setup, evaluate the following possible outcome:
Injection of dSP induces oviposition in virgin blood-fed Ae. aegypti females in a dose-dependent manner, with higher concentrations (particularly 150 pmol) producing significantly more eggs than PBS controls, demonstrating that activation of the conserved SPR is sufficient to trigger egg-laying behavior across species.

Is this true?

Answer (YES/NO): NO